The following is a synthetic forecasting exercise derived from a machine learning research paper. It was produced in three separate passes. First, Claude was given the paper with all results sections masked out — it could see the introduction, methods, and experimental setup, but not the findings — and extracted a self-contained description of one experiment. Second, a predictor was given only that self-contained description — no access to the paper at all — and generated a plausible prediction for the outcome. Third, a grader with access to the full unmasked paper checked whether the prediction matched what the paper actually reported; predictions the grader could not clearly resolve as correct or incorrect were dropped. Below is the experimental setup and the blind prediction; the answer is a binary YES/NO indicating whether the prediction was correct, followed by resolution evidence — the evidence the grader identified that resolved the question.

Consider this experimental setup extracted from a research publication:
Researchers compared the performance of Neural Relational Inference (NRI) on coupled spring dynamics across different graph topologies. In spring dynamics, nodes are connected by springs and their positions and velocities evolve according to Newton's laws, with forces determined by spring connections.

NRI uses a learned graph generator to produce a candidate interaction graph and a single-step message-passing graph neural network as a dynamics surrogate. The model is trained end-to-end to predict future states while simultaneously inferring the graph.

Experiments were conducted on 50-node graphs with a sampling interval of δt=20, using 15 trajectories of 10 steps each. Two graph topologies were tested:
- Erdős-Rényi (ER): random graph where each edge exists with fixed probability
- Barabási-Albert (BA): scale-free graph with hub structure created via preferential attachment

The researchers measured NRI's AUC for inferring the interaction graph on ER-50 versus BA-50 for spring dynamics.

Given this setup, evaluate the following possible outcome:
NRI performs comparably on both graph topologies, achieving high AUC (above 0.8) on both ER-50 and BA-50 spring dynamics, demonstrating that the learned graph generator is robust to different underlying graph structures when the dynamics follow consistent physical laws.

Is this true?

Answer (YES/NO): YES